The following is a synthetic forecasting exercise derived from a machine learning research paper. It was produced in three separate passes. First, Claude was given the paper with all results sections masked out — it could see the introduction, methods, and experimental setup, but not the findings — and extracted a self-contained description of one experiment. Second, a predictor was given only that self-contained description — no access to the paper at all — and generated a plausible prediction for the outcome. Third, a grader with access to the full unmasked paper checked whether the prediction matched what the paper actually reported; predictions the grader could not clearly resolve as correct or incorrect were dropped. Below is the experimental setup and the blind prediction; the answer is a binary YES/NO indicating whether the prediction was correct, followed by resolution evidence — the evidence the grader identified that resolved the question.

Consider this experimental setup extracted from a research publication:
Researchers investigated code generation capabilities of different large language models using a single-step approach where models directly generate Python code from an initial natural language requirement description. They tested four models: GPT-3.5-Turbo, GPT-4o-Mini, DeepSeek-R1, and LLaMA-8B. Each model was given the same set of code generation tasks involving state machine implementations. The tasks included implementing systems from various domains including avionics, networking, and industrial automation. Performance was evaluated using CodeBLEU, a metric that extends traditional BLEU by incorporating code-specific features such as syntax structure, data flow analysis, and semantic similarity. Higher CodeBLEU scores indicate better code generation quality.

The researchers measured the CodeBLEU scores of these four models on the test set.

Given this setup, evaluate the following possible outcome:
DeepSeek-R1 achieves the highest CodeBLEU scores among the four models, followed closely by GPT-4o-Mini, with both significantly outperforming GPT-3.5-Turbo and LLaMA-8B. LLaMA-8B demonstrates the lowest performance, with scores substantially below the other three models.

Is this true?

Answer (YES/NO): NO